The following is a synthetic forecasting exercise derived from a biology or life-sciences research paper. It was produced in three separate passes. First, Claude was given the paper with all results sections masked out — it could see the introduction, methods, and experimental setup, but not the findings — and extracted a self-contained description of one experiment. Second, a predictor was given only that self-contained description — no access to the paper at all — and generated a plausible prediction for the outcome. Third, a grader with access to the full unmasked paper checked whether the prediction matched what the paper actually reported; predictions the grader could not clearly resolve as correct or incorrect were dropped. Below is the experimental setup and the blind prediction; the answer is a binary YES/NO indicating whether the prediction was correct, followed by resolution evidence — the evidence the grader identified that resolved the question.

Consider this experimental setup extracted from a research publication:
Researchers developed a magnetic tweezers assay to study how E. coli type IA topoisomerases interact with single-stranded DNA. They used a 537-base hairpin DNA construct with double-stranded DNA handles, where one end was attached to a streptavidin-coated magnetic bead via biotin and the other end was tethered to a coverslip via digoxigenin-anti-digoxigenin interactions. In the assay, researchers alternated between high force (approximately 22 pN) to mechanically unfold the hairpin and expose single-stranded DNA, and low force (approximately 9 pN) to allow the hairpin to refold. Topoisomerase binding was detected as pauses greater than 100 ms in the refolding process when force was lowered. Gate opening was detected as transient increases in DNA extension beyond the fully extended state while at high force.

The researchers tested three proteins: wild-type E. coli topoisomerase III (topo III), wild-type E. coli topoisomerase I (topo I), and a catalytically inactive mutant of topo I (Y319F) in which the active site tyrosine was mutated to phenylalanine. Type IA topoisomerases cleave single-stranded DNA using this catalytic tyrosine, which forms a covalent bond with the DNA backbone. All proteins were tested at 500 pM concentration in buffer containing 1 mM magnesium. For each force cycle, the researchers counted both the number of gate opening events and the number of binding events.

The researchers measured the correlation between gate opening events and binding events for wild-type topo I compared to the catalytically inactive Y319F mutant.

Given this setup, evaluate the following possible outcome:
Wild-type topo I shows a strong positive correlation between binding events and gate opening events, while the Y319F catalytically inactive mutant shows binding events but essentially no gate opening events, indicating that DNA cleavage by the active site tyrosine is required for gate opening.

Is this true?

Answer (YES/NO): YES